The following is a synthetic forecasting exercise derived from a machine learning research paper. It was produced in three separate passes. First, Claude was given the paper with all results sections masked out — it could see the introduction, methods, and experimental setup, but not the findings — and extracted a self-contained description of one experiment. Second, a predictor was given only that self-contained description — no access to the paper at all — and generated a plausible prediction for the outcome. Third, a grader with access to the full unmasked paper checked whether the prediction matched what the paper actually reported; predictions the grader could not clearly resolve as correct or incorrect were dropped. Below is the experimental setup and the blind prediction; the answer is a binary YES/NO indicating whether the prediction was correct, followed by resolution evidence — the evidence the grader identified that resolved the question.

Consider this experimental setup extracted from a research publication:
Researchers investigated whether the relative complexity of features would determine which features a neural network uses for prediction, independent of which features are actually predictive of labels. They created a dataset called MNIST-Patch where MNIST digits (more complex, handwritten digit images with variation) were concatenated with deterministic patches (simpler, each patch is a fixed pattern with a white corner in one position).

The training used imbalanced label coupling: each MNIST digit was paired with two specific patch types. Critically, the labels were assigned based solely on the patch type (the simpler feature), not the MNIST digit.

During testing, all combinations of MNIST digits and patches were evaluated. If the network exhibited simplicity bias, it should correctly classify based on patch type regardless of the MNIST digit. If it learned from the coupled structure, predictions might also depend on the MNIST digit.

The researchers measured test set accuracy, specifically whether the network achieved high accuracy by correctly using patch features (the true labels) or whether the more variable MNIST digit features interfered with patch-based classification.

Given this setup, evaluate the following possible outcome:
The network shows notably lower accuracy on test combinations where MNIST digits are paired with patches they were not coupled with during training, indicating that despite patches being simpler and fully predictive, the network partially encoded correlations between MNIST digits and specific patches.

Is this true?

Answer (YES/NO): NO